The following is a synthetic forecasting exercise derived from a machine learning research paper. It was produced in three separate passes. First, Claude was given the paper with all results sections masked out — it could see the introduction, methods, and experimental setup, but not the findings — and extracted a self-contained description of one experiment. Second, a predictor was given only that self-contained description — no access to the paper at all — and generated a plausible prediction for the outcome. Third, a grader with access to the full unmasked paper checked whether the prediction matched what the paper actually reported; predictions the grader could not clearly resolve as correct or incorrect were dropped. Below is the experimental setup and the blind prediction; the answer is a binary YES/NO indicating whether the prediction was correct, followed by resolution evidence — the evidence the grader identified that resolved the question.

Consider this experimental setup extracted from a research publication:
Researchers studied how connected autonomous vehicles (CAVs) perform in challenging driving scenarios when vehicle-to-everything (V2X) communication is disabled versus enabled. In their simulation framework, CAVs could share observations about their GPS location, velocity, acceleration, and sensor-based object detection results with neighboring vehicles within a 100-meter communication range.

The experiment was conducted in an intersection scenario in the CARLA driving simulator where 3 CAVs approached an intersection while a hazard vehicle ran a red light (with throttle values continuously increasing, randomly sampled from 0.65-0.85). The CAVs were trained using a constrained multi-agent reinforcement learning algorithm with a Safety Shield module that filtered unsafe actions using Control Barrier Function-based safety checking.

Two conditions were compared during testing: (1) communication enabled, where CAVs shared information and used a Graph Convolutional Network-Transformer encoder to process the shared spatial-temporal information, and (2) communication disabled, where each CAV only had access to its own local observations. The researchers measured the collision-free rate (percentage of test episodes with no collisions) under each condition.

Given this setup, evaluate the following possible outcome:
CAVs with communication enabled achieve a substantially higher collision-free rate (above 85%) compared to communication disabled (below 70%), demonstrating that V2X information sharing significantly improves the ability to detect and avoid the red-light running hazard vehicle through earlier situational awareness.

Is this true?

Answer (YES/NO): YES